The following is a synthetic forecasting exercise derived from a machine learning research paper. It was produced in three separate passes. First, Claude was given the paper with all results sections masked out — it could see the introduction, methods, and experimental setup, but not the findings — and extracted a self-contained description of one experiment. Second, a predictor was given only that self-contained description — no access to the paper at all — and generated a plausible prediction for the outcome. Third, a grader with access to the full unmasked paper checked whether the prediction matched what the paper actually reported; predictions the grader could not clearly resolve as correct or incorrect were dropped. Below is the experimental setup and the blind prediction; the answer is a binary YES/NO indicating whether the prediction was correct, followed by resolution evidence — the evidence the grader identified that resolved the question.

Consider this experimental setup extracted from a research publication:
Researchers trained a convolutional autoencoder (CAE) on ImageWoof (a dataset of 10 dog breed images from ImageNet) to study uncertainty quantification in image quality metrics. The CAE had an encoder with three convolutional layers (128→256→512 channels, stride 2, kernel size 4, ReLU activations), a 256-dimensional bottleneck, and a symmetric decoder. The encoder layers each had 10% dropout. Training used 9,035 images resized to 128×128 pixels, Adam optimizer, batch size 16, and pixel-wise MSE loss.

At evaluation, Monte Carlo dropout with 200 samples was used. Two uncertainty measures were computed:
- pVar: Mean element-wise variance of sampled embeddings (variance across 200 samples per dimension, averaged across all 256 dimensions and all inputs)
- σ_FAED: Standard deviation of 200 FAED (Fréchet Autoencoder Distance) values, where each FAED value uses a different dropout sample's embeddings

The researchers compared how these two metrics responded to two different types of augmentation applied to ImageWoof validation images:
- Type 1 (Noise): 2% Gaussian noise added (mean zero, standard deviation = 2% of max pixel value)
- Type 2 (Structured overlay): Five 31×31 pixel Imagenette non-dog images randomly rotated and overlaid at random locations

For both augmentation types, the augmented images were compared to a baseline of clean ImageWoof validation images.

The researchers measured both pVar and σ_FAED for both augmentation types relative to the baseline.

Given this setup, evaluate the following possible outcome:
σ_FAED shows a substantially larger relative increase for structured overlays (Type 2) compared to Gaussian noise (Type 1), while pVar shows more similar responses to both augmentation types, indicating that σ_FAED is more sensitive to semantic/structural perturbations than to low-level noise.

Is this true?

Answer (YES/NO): NO